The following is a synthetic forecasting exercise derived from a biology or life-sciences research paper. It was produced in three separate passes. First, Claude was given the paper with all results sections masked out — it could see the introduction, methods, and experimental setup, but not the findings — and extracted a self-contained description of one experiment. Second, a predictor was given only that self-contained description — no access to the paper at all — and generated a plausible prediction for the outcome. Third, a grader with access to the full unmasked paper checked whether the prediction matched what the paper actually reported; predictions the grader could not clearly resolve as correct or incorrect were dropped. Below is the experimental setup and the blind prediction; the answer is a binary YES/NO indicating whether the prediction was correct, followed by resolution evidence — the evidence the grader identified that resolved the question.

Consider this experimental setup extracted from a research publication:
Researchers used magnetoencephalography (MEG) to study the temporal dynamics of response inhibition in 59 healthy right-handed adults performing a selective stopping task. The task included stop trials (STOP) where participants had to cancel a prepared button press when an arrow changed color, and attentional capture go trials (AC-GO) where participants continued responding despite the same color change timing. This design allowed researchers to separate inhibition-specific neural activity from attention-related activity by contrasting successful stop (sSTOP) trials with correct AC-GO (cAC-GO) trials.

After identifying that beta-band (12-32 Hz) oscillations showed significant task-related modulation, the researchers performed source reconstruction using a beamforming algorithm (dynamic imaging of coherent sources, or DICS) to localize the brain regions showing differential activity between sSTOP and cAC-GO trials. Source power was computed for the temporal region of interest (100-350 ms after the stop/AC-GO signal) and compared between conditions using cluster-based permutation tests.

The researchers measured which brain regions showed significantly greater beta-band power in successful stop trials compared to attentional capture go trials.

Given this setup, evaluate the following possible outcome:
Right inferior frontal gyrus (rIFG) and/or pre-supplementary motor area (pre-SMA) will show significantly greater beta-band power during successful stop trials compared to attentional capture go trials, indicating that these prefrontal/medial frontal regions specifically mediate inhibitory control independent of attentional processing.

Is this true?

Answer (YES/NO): YES